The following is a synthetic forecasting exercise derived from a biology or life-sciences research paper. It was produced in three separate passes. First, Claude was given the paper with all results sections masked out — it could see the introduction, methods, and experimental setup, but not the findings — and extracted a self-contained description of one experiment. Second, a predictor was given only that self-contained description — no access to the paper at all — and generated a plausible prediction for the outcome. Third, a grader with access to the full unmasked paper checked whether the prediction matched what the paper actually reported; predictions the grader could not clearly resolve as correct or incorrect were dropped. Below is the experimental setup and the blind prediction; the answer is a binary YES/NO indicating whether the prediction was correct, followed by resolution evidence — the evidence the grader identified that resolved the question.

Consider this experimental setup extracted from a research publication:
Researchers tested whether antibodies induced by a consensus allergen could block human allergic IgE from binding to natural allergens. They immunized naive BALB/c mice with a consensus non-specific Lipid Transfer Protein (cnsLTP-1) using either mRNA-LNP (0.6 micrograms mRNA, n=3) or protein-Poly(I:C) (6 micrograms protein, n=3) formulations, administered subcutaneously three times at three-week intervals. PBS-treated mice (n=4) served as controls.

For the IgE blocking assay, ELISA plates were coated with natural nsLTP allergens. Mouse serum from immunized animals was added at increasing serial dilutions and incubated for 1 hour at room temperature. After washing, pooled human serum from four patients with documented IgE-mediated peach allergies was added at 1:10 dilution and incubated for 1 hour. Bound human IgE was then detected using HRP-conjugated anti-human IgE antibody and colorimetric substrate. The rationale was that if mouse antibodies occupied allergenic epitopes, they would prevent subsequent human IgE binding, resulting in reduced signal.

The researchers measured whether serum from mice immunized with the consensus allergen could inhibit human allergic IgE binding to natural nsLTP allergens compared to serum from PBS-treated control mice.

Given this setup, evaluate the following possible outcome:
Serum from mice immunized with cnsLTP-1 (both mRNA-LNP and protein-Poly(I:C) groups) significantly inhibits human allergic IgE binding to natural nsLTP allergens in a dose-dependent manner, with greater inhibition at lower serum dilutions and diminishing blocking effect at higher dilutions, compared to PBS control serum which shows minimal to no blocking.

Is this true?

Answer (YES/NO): YES